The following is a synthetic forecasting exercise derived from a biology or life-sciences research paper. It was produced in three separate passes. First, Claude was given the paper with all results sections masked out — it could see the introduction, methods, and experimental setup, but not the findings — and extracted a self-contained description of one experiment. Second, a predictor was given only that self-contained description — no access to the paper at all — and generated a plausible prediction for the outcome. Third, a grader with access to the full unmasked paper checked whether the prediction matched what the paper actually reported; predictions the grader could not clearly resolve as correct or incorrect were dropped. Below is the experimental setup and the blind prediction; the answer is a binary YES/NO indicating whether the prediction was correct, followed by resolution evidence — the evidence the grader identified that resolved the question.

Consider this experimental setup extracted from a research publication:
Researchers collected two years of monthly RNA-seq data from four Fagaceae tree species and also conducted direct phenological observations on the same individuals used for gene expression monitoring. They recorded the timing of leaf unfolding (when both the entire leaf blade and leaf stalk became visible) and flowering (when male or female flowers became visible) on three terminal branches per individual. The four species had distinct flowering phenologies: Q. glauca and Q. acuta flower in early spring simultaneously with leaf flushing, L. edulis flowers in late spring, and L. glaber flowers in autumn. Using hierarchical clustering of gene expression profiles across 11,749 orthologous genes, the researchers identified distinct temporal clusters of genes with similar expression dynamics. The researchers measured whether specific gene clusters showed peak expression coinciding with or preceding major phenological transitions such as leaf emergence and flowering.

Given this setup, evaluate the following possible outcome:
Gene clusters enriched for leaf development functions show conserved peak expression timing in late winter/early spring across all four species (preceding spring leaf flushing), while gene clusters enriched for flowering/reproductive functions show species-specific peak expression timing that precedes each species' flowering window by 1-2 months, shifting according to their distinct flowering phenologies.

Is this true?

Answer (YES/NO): NO